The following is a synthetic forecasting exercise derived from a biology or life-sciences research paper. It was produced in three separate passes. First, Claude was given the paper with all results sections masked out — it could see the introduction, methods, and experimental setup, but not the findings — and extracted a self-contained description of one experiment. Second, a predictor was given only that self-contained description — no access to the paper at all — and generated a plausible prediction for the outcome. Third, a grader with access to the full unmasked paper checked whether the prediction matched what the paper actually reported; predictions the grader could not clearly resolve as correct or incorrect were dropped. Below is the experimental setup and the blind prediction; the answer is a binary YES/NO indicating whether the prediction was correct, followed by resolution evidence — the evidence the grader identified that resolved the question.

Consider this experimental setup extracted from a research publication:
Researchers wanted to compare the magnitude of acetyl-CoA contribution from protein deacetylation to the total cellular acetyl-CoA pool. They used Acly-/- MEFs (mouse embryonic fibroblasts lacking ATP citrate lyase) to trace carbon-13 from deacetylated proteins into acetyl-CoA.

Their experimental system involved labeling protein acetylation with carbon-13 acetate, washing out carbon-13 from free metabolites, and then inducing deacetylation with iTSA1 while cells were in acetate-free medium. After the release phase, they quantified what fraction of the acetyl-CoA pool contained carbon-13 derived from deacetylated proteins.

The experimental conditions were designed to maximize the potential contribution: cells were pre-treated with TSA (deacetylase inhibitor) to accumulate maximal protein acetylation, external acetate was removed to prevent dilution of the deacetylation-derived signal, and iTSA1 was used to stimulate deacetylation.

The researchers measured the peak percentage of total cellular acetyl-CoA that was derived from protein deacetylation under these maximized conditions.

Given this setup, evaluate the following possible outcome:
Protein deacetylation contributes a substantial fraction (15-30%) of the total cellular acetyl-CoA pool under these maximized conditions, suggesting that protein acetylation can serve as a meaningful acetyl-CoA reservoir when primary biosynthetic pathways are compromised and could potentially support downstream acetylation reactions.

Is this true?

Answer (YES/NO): NO